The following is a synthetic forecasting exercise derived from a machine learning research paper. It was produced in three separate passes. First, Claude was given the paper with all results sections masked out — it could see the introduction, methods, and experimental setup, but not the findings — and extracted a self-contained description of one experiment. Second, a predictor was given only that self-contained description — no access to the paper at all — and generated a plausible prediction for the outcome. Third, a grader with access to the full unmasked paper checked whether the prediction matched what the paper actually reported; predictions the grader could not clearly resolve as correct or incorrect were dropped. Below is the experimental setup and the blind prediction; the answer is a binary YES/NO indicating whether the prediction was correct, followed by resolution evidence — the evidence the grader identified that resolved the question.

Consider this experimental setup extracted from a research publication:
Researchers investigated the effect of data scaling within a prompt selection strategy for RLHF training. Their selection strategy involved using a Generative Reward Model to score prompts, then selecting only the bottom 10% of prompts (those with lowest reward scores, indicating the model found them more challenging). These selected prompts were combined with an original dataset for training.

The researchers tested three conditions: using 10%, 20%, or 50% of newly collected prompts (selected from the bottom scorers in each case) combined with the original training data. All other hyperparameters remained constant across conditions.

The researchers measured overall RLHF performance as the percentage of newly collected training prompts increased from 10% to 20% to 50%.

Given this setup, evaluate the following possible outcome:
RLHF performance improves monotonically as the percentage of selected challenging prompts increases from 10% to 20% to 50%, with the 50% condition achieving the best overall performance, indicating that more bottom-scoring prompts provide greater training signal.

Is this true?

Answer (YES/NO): NO